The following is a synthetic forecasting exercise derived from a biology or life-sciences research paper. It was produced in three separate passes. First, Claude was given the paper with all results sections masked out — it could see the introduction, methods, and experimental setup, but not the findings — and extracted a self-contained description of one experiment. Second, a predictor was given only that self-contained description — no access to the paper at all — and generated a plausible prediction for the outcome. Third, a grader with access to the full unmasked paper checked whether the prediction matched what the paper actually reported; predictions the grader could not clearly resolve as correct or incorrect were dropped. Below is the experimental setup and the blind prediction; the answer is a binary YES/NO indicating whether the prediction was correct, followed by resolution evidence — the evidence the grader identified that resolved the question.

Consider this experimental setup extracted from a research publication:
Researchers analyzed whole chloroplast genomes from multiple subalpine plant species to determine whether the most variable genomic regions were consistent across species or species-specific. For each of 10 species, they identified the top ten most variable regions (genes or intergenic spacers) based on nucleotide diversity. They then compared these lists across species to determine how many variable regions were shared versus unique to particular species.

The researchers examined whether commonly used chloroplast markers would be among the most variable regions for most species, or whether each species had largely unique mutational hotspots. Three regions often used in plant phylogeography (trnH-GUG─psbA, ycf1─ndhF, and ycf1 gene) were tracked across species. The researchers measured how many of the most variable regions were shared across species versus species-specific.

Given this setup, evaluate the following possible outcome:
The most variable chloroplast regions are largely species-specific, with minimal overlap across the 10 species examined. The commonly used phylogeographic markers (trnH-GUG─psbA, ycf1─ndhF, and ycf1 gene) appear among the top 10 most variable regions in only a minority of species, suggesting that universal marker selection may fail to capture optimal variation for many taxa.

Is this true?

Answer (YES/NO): YES